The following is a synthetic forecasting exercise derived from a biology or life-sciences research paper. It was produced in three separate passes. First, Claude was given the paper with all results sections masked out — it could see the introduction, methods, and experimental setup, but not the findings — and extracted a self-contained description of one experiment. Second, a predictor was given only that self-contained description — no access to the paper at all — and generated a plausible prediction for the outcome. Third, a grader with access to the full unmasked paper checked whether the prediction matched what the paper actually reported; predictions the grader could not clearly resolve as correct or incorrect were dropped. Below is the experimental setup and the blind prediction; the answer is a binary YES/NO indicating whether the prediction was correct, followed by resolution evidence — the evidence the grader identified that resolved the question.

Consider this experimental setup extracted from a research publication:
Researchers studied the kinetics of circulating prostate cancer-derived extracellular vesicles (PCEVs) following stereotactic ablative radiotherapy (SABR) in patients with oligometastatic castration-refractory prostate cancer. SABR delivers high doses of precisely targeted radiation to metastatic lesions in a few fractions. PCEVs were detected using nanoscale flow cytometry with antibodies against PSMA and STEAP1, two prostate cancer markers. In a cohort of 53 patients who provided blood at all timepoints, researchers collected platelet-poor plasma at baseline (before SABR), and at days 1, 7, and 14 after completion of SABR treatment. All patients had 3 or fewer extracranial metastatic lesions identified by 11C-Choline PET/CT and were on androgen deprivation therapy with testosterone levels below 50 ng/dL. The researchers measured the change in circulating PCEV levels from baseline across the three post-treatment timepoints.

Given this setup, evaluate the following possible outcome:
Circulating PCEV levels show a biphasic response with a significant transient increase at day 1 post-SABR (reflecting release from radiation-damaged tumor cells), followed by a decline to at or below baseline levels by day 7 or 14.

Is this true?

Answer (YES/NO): NO